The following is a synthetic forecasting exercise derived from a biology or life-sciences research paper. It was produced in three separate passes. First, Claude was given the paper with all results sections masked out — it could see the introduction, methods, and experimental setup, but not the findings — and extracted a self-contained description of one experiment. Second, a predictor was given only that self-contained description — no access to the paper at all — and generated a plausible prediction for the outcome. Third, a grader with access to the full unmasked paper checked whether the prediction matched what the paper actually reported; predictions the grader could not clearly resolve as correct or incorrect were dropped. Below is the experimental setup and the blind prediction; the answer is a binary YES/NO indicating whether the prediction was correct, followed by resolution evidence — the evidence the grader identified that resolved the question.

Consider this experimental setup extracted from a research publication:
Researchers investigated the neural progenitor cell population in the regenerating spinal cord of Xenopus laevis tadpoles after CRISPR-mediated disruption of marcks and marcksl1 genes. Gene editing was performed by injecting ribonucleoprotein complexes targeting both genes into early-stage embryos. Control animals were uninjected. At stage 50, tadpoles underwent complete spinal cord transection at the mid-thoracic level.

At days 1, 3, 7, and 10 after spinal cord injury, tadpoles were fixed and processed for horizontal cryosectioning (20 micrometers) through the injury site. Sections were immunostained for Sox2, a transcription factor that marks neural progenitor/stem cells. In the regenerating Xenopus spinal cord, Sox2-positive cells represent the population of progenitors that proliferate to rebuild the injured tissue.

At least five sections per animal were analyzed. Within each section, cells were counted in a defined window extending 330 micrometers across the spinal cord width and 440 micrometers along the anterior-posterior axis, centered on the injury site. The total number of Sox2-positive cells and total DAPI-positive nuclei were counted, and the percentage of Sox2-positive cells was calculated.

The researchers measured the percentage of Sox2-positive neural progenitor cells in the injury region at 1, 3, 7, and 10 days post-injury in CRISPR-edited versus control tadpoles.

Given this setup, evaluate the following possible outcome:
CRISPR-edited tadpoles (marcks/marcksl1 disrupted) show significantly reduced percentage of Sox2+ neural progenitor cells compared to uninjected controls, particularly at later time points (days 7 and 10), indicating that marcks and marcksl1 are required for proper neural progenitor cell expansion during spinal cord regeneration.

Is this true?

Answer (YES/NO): YES